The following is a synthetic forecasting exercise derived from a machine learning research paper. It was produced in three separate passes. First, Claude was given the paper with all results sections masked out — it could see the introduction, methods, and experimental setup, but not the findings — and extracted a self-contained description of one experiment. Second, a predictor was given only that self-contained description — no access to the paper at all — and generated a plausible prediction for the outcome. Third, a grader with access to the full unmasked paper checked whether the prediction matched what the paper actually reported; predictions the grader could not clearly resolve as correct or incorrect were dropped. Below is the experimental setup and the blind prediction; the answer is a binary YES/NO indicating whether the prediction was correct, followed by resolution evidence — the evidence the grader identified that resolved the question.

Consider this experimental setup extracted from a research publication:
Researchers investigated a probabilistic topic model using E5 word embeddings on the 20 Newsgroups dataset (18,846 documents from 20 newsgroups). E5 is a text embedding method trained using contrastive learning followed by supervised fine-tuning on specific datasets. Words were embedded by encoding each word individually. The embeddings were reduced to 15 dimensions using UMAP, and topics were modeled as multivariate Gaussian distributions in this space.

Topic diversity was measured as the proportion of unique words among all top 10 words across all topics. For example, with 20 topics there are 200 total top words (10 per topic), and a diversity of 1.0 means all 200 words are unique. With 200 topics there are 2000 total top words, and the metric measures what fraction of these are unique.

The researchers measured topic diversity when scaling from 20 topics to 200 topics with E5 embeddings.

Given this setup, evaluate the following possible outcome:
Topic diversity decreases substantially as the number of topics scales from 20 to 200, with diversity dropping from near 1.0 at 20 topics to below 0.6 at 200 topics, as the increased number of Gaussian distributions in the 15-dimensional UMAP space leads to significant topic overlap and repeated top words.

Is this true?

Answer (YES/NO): NO